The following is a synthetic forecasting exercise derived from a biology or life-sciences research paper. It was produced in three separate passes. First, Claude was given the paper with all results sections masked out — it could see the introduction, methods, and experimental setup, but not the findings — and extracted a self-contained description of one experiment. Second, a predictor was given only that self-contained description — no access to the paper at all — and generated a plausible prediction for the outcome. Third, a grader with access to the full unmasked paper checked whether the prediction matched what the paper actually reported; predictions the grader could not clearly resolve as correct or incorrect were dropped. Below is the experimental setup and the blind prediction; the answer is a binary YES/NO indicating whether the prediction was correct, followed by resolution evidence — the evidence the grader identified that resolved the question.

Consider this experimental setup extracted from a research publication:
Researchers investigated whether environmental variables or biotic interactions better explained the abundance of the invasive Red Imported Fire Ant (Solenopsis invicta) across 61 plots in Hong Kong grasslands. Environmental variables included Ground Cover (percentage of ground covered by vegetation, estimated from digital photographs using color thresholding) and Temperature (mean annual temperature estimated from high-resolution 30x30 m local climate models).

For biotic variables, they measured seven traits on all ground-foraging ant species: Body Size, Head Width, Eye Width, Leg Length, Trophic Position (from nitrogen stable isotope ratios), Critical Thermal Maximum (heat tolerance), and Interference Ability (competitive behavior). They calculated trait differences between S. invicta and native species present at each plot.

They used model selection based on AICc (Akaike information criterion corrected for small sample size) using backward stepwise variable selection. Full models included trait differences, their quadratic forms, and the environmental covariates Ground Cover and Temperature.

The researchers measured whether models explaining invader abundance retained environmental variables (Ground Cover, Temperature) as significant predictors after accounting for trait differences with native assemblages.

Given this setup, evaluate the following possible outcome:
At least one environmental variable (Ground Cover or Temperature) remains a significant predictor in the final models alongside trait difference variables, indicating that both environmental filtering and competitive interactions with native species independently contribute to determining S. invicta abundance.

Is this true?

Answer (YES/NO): NO